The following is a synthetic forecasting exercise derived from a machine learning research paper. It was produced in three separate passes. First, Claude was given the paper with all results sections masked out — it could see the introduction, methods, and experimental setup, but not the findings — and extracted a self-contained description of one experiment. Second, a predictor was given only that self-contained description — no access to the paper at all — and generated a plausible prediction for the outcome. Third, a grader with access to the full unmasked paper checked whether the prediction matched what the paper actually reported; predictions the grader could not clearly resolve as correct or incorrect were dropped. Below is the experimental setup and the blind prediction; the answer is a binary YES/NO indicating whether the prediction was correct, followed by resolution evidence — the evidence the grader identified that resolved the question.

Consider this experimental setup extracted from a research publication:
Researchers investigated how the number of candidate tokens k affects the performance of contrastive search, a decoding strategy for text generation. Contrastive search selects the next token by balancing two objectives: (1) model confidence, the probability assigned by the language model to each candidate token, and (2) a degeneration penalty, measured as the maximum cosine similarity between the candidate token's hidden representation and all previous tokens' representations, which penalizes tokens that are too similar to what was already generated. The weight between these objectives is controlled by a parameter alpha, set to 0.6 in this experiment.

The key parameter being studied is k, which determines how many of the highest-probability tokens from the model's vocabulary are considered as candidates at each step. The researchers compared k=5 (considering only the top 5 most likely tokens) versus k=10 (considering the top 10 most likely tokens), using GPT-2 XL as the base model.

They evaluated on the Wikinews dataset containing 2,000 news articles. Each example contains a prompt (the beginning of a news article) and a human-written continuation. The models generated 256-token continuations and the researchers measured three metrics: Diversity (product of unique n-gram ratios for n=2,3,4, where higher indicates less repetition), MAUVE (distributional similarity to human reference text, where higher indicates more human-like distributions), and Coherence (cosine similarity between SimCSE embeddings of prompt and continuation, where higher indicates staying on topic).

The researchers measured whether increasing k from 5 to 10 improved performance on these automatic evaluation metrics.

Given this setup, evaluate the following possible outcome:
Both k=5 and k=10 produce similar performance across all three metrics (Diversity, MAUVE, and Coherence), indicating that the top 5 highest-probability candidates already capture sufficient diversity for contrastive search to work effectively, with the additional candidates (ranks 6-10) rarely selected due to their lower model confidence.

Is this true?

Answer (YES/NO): NO